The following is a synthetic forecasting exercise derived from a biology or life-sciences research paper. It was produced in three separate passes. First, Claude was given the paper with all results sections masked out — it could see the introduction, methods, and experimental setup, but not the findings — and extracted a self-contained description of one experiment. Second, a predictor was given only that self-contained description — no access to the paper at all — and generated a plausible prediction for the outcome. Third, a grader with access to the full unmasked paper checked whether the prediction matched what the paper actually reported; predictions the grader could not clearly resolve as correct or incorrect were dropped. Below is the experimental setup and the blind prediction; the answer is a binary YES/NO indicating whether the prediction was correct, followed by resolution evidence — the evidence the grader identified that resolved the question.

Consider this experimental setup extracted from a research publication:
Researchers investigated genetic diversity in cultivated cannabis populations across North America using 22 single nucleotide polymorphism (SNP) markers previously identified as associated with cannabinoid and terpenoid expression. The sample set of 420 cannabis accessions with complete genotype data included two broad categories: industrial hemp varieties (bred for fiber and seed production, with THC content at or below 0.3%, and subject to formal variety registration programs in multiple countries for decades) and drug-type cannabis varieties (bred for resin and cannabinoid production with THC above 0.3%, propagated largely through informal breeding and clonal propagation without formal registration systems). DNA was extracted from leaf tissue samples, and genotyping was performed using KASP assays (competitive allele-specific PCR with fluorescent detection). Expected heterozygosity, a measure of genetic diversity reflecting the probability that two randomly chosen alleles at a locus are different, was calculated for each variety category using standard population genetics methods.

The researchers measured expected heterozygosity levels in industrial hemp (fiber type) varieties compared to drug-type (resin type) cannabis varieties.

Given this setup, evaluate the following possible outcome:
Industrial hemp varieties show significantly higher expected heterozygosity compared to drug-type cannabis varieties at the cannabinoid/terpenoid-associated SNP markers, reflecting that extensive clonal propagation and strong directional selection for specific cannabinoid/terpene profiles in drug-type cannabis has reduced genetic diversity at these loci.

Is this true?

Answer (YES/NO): NO